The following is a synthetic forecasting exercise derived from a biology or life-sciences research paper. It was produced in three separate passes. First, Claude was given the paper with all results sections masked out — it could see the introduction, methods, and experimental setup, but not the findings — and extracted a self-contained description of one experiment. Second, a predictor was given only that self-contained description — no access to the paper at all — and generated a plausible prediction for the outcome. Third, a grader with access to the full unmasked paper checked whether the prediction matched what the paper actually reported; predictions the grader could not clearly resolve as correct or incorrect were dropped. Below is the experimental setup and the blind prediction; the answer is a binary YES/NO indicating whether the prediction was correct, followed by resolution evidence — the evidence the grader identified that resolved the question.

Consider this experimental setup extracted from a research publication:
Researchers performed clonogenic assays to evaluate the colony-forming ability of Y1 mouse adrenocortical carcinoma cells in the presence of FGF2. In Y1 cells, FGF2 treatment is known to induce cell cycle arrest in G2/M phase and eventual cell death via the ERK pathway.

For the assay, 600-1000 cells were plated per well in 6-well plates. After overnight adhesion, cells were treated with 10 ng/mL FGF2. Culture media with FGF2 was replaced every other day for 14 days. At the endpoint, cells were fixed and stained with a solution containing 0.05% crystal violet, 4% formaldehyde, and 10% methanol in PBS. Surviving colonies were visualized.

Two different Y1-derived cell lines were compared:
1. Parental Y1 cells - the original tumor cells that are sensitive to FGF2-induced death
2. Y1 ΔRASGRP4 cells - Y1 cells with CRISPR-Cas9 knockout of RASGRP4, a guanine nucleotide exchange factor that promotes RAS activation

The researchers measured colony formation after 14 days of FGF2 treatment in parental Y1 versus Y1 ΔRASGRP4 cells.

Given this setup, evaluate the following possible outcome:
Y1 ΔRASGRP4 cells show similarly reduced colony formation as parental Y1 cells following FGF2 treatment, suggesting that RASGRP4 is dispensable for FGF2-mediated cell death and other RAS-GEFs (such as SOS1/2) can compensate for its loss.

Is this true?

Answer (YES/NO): NO